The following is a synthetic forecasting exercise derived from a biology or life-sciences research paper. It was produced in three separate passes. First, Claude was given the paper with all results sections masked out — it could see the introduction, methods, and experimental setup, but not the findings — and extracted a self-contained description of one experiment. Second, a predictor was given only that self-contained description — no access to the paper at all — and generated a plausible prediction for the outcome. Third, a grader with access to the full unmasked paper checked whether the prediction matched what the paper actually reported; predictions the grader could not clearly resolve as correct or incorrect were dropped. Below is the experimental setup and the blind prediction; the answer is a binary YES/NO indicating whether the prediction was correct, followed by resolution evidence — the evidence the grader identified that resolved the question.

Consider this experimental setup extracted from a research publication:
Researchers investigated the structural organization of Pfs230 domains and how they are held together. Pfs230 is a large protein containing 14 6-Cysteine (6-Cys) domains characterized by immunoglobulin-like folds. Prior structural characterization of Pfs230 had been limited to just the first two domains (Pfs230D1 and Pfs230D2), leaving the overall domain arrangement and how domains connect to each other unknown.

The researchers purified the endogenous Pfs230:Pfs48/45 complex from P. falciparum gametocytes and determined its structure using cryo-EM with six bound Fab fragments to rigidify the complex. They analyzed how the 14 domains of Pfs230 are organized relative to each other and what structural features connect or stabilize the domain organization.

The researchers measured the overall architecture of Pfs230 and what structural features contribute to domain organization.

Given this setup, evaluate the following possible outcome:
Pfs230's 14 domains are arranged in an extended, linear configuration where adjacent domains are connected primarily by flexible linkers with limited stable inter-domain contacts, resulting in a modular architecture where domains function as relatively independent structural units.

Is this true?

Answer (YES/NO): NO